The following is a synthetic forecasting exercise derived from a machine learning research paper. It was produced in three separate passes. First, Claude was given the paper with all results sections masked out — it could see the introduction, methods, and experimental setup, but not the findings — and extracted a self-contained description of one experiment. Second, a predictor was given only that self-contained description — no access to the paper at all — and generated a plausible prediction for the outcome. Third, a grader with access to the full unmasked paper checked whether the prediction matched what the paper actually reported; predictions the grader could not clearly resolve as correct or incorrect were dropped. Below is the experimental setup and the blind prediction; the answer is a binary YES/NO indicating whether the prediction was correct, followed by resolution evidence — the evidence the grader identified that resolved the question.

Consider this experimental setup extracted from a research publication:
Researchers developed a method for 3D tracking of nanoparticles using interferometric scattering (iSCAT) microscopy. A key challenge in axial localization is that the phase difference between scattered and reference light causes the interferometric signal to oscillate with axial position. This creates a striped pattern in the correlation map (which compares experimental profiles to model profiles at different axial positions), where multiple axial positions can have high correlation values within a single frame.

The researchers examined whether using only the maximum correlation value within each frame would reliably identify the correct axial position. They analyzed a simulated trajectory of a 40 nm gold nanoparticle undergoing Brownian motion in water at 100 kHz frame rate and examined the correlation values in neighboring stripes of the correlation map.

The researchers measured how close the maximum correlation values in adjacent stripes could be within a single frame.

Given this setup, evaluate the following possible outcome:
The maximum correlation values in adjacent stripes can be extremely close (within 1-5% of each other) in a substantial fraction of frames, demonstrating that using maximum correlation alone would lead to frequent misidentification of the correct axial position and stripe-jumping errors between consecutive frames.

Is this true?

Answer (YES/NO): YES